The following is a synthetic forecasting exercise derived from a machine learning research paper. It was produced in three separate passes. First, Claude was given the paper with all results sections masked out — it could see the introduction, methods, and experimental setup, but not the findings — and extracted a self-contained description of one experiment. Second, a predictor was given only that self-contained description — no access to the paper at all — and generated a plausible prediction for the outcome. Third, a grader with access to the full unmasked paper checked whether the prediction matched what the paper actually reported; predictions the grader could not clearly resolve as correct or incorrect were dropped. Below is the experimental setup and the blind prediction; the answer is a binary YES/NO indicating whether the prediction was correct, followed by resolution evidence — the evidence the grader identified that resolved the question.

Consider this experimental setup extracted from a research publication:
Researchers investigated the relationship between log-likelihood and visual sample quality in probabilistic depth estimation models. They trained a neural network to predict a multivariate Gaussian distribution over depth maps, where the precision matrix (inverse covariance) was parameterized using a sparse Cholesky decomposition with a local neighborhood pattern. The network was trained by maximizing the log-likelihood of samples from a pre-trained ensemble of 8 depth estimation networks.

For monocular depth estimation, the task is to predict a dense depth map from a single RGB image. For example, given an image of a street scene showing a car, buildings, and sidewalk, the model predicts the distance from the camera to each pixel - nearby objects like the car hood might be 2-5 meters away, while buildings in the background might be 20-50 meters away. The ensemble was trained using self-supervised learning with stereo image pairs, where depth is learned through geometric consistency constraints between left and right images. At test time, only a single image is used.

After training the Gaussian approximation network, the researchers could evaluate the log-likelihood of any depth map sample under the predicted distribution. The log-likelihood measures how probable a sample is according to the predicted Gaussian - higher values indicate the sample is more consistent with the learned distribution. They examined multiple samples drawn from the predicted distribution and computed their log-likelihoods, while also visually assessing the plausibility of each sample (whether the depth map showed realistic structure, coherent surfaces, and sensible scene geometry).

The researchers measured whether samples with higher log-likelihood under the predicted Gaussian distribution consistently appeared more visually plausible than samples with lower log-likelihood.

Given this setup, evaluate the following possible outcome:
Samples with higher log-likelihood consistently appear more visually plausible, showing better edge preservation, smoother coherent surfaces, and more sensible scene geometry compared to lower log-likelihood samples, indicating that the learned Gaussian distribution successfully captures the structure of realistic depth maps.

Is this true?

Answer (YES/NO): NO